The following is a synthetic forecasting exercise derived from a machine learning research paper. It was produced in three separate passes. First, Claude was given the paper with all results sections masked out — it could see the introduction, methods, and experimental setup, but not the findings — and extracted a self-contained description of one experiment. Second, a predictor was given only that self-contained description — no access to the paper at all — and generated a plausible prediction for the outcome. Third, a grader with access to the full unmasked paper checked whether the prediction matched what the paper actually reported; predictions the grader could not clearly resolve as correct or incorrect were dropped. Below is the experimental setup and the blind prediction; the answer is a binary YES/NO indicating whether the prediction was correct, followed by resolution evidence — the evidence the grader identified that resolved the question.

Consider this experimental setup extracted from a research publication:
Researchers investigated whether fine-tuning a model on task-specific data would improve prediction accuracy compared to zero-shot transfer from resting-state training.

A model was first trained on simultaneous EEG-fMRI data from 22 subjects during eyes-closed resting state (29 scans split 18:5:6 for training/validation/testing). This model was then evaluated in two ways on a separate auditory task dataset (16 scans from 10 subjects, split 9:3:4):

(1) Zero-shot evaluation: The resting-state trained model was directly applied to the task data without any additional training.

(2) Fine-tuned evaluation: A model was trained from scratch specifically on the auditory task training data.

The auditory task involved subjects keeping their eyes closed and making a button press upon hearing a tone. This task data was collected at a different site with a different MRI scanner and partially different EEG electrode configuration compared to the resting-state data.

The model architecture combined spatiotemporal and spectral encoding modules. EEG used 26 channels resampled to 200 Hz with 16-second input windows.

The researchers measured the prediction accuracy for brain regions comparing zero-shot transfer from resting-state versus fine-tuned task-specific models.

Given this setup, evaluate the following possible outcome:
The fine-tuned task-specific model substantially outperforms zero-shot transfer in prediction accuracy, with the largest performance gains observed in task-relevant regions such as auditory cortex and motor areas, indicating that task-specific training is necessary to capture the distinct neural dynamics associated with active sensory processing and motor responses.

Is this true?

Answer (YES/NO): NO